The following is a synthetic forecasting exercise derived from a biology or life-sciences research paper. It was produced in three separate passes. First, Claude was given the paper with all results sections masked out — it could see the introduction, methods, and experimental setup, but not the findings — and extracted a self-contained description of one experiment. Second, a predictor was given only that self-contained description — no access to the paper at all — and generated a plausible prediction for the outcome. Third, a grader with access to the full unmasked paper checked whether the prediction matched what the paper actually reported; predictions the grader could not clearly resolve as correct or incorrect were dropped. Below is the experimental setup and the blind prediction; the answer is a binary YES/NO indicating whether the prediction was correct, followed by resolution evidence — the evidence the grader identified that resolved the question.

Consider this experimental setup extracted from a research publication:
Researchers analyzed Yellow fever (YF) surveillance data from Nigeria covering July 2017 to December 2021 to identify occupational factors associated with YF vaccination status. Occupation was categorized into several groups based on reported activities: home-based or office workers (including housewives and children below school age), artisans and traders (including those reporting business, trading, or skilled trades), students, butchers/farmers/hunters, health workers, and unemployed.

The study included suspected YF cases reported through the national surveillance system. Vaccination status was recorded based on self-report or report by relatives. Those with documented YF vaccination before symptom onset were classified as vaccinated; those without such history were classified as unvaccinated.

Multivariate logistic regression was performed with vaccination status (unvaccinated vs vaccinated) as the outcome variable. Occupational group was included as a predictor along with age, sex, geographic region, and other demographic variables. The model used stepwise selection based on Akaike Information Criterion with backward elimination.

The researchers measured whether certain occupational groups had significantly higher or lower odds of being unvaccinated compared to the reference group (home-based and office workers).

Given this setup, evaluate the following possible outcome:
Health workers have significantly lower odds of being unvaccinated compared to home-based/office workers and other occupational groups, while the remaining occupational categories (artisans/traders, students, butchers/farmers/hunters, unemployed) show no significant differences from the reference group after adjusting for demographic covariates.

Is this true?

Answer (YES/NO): NO